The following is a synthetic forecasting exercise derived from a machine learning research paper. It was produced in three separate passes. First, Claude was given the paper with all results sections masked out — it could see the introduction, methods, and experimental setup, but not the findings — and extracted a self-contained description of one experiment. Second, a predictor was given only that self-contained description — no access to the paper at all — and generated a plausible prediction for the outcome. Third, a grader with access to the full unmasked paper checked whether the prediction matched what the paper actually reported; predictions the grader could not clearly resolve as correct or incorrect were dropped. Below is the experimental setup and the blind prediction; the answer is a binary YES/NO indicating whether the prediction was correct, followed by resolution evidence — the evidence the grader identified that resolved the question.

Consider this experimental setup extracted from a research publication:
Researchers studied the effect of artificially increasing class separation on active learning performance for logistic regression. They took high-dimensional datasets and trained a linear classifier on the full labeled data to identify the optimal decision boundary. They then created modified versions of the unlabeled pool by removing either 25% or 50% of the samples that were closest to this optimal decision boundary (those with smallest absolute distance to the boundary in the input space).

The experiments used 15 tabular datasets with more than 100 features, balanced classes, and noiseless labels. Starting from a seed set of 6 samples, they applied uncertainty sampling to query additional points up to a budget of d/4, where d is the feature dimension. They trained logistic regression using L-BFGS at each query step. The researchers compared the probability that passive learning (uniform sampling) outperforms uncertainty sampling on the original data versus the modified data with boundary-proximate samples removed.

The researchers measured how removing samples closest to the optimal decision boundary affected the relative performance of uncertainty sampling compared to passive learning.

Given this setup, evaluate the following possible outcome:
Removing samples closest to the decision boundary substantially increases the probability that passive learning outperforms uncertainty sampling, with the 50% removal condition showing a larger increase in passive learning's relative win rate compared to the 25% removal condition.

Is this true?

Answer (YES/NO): NO